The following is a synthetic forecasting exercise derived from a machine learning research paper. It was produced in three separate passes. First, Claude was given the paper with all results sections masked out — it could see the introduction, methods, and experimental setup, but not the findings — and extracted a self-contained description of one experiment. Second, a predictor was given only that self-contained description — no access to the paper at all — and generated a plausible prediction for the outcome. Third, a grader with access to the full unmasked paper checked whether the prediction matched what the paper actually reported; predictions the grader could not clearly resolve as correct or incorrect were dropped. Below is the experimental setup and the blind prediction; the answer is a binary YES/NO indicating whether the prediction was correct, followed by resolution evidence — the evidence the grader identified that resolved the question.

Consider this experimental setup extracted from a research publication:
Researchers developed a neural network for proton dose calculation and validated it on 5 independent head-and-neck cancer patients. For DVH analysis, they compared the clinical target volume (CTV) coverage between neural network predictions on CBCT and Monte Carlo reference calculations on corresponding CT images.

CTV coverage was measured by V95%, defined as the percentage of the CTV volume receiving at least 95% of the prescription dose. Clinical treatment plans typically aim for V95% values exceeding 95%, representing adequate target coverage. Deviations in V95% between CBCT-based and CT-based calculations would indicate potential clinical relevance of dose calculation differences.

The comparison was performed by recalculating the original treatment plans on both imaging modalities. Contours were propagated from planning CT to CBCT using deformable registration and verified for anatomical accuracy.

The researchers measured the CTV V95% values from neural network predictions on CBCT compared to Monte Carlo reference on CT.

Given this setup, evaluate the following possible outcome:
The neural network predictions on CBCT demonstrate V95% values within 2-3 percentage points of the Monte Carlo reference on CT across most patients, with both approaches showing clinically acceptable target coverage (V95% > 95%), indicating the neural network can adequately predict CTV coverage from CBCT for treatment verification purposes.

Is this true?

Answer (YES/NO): YES